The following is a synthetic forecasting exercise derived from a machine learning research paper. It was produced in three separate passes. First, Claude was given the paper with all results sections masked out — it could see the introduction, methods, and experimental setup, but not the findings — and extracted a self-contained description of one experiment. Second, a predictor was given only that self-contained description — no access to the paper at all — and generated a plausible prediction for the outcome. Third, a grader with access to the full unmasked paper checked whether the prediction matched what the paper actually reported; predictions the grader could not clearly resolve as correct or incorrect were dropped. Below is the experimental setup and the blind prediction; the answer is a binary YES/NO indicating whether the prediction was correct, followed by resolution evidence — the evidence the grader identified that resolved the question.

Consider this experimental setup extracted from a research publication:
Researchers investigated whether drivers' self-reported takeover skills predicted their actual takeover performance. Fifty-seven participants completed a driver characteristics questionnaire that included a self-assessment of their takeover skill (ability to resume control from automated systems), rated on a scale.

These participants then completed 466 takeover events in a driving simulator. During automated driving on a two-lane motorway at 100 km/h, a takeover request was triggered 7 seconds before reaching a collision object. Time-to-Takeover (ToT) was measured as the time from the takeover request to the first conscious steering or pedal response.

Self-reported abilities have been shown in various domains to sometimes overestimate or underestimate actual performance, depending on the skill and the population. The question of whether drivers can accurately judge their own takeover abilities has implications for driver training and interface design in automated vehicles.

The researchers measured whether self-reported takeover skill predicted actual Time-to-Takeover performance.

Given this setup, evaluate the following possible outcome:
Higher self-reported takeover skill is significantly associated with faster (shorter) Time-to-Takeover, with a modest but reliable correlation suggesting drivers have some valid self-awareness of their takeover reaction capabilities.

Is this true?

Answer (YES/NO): NO